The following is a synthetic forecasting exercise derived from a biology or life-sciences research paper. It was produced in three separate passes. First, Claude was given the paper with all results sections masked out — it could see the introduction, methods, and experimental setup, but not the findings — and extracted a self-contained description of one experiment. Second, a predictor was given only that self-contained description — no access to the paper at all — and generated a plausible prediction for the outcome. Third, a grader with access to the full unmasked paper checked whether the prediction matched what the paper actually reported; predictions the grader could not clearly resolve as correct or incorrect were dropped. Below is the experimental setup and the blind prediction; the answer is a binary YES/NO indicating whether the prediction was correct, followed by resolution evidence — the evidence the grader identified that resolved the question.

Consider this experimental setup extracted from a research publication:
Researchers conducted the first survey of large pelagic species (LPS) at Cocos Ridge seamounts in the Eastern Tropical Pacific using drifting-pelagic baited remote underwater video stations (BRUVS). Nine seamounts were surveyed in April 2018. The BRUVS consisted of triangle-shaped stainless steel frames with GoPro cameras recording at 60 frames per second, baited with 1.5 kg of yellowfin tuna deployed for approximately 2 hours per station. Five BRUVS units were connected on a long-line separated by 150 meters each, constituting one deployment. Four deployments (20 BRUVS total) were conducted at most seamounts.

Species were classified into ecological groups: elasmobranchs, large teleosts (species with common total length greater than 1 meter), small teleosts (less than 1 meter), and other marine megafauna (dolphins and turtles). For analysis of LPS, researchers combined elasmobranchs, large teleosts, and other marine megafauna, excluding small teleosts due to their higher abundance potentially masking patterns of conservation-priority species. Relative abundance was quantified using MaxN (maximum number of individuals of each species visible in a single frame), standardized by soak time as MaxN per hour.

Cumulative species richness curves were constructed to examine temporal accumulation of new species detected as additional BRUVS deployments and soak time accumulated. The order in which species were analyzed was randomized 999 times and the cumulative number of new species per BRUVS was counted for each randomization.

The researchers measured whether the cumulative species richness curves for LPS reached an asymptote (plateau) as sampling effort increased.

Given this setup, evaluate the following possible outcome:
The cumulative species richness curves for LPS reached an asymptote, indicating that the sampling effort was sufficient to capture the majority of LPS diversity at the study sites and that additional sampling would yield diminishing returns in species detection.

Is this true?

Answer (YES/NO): NO